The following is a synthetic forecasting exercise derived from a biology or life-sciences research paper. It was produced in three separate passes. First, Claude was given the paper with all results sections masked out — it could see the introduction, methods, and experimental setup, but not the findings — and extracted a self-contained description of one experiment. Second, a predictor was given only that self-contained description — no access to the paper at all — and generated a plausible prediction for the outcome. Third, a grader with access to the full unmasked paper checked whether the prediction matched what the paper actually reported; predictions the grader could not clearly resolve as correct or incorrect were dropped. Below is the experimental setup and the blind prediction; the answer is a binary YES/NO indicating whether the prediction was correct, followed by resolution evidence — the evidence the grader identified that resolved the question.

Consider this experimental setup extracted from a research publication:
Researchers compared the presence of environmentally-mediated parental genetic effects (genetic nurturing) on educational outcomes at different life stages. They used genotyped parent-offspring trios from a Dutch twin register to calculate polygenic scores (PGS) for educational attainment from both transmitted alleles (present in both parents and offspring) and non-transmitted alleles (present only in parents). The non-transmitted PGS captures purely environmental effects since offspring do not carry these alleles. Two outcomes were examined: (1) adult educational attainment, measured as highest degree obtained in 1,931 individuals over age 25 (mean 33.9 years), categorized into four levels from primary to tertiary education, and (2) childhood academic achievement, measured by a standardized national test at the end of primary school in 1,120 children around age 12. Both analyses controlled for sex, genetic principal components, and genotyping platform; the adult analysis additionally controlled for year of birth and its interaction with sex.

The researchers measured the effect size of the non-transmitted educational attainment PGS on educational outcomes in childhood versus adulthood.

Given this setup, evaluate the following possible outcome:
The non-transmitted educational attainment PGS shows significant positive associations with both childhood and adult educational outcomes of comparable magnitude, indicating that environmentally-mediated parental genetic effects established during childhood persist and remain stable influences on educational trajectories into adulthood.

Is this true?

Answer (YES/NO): NO